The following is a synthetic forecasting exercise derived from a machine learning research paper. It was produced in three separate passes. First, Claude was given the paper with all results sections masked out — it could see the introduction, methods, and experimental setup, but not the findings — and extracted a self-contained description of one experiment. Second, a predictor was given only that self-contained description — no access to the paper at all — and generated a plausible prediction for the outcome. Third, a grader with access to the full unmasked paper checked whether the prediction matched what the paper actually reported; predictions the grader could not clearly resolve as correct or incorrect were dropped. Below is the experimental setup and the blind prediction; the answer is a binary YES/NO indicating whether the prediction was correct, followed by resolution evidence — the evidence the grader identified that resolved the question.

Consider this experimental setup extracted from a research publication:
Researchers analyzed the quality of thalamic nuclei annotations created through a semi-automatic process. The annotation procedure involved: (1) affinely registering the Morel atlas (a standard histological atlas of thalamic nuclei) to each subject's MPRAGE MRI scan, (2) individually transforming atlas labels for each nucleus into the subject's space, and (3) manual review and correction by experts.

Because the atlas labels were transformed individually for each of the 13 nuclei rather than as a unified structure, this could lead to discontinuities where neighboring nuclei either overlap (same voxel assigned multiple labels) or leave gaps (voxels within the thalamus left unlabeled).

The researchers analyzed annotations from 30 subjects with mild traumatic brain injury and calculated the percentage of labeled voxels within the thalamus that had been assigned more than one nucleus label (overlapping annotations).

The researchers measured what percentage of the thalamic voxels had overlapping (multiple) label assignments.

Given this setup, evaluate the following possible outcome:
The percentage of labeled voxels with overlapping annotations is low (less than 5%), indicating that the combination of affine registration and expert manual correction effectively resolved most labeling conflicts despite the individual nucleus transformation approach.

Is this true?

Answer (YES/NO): NO